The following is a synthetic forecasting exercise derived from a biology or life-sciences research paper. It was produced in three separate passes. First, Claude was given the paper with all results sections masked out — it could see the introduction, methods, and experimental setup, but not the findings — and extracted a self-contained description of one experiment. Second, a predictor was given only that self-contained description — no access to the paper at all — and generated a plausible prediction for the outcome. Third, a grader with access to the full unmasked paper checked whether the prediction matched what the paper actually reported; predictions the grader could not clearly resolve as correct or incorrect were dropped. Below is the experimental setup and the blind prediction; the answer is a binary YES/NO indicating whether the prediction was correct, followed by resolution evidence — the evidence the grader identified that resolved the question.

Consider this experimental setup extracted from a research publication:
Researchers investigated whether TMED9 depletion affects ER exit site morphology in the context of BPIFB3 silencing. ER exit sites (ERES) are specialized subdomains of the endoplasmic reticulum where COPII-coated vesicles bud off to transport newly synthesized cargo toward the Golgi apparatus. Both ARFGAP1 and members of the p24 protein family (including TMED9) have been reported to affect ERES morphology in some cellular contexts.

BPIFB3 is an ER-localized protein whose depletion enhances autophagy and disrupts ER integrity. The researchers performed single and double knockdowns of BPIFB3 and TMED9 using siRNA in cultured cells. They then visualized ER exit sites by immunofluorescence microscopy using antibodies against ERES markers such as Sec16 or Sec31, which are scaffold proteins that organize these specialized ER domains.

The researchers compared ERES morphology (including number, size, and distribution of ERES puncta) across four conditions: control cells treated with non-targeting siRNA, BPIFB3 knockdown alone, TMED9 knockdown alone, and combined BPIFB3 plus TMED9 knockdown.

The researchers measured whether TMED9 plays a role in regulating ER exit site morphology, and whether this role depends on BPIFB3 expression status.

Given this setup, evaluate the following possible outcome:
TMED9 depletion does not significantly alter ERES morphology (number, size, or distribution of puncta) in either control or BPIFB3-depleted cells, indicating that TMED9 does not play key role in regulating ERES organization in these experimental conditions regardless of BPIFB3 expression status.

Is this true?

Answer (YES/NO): NO